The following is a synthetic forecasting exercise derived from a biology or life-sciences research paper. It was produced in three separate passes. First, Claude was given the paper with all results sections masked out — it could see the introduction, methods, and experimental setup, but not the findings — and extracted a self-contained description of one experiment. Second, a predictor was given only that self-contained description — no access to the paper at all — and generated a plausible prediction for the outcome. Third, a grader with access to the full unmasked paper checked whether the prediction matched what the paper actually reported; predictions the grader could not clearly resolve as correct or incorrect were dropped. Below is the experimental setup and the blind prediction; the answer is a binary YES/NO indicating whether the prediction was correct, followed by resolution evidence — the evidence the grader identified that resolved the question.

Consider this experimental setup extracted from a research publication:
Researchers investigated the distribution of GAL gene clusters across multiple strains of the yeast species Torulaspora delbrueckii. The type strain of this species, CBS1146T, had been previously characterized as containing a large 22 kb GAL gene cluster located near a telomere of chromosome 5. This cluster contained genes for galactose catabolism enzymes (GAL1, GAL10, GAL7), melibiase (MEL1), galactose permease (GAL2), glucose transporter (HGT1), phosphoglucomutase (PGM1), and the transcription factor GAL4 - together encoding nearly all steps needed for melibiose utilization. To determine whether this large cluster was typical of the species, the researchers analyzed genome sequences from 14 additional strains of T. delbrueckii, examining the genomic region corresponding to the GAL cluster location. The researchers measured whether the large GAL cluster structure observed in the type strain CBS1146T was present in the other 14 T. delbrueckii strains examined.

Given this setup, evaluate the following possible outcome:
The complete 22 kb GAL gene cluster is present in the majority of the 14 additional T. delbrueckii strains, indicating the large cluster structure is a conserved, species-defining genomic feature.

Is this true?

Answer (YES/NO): NO